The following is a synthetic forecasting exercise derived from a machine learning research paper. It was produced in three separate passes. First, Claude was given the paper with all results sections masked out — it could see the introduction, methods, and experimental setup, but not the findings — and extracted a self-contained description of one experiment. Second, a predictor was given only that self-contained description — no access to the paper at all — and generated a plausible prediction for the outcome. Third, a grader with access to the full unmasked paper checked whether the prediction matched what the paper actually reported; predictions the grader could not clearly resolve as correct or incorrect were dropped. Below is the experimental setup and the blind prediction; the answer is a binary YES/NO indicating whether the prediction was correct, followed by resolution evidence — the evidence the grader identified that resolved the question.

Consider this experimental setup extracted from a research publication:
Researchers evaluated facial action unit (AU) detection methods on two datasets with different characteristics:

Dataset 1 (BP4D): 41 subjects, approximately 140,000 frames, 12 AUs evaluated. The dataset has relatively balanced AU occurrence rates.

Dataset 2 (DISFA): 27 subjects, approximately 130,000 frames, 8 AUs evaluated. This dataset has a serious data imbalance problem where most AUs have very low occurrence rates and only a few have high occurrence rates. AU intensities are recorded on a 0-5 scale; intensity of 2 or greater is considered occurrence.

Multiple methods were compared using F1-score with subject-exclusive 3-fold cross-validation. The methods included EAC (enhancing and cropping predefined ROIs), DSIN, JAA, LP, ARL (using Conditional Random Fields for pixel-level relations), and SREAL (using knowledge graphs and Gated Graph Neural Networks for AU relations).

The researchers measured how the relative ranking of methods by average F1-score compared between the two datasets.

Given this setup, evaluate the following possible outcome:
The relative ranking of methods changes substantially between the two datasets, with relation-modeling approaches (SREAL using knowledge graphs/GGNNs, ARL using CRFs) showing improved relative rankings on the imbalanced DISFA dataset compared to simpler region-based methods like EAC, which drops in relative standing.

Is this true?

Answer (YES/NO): NO